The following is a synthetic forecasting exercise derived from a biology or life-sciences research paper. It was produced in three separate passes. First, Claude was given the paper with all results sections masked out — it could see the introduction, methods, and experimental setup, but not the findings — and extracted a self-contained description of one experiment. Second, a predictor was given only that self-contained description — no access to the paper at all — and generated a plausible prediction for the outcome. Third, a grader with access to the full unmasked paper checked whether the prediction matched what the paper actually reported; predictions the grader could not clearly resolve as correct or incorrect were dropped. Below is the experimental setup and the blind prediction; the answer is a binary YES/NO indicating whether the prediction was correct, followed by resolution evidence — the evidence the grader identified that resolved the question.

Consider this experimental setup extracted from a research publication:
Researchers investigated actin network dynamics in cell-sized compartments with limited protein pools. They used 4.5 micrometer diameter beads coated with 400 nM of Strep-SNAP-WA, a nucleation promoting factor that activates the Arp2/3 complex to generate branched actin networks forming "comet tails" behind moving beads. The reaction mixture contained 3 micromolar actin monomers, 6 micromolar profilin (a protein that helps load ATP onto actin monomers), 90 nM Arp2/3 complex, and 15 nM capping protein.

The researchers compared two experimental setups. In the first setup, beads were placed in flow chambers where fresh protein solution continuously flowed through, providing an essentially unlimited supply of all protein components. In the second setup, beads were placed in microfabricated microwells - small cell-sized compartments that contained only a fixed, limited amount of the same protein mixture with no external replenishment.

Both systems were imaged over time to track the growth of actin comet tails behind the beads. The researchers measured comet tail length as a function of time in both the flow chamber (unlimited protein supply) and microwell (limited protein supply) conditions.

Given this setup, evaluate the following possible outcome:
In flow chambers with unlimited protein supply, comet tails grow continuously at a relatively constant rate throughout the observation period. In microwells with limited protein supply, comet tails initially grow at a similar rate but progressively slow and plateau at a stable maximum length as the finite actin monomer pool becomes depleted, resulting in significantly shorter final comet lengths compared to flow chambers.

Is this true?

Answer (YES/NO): YES